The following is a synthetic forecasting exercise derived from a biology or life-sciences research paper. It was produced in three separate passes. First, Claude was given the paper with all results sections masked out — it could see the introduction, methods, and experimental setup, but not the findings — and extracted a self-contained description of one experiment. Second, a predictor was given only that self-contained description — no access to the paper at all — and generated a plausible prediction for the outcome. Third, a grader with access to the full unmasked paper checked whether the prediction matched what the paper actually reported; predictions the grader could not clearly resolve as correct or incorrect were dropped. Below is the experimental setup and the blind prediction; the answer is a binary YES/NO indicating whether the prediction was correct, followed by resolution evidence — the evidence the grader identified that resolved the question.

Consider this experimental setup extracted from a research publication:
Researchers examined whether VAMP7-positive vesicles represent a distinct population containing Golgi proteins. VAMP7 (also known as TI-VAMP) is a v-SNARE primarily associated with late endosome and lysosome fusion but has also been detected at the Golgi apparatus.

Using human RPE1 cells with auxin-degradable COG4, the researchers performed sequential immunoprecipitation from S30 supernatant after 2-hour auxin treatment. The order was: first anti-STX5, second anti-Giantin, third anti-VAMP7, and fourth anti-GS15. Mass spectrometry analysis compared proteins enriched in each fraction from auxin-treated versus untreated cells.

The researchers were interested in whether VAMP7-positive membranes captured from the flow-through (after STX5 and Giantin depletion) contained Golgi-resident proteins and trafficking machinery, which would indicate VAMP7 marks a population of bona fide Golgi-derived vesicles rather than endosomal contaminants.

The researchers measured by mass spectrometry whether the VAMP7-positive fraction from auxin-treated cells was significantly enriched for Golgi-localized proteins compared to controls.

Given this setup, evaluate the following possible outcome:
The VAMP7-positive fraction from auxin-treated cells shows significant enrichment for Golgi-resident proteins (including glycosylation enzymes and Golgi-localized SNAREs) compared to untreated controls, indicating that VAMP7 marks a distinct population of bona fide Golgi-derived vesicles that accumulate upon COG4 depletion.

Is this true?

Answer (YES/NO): NO